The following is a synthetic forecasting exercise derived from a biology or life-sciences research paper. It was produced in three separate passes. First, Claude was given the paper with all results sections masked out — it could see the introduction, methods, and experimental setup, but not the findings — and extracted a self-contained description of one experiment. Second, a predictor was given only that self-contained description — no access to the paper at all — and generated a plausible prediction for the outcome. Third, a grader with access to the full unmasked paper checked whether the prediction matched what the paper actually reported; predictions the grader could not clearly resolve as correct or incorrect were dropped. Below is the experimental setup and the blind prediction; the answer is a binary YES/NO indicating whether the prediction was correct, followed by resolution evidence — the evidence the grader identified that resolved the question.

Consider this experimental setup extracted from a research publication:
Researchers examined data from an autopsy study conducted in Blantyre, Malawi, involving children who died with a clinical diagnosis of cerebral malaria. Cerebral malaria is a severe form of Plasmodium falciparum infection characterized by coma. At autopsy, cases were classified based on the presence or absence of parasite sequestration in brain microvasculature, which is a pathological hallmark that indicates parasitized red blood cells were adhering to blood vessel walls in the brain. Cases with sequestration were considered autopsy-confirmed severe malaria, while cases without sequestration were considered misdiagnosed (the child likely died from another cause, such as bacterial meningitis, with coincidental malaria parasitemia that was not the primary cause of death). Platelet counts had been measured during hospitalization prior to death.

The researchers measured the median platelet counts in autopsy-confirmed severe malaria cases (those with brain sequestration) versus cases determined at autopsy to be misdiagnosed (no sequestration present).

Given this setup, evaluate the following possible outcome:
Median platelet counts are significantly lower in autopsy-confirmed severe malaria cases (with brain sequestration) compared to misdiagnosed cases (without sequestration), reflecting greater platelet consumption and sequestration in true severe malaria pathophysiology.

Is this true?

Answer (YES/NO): YES